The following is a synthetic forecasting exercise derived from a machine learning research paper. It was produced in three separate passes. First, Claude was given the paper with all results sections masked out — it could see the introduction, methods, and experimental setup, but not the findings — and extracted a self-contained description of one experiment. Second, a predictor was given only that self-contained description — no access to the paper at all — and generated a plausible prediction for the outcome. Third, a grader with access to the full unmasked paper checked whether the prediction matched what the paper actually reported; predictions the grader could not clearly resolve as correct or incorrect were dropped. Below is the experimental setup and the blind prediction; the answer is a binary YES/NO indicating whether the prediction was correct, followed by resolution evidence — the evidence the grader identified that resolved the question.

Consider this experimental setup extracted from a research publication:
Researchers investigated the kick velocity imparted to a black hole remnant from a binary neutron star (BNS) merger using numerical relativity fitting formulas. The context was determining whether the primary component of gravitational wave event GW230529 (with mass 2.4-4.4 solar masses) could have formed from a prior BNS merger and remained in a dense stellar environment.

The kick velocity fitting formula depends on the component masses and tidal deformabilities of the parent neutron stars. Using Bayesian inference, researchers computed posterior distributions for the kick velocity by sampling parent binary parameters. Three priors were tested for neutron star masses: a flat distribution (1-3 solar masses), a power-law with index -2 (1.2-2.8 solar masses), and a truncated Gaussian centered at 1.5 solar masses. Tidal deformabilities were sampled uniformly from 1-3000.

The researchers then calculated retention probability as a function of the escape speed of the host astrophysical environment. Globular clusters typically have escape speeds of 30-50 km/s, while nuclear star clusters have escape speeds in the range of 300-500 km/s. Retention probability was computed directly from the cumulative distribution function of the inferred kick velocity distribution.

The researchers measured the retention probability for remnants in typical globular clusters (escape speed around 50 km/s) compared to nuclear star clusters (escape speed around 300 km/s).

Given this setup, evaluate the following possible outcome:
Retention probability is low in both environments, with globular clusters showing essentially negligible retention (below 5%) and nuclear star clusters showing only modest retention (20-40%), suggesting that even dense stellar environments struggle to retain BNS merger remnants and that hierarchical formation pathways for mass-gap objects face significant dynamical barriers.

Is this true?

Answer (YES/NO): NO